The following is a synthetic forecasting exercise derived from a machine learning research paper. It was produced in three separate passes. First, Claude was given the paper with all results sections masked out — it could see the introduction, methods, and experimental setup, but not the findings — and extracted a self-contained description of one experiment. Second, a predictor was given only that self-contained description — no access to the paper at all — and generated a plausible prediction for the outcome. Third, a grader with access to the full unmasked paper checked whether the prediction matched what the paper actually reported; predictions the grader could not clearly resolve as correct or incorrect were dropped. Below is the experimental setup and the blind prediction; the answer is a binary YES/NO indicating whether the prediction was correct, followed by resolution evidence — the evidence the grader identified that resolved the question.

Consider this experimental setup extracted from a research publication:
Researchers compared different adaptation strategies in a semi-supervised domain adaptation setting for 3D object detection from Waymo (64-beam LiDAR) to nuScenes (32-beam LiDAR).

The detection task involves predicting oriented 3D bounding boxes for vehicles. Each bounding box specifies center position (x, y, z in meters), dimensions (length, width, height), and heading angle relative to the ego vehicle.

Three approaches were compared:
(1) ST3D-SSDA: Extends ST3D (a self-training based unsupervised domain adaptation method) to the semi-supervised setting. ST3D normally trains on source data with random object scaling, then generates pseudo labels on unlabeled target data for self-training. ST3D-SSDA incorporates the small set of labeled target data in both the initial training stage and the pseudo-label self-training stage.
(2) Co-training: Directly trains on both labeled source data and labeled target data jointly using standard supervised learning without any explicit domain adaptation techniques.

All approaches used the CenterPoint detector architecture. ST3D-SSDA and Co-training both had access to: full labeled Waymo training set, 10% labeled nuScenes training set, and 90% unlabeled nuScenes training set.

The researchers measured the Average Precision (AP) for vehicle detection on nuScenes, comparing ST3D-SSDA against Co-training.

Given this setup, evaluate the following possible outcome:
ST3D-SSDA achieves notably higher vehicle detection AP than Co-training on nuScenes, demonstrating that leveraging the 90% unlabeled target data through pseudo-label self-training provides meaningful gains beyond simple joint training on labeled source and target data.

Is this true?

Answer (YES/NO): YES